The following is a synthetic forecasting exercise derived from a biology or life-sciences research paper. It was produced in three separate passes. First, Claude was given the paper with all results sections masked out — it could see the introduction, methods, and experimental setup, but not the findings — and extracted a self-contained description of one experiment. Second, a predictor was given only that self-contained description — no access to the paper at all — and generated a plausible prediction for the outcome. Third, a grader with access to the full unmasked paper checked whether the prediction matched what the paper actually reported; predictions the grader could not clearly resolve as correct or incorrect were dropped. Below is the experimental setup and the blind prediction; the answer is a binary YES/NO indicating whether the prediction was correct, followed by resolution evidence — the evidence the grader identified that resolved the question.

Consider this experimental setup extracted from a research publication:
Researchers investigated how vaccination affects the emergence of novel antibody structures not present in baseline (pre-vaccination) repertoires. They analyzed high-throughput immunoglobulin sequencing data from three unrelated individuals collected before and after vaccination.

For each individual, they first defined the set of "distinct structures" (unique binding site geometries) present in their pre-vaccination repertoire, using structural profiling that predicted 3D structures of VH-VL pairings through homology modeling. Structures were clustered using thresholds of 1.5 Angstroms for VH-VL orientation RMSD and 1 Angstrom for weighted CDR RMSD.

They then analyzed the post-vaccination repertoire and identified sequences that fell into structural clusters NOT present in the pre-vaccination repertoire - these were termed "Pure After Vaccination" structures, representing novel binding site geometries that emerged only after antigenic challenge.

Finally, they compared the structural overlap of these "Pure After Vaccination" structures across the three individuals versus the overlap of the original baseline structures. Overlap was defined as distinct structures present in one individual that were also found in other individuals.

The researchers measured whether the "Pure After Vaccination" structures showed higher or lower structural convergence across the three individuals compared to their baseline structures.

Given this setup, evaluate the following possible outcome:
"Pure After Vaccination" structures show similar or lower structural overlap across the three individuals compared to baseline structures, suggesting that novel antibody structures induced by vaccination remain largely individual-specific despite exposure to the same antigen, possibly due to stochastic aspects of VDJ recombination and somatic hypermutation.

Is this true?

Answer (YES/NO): YES